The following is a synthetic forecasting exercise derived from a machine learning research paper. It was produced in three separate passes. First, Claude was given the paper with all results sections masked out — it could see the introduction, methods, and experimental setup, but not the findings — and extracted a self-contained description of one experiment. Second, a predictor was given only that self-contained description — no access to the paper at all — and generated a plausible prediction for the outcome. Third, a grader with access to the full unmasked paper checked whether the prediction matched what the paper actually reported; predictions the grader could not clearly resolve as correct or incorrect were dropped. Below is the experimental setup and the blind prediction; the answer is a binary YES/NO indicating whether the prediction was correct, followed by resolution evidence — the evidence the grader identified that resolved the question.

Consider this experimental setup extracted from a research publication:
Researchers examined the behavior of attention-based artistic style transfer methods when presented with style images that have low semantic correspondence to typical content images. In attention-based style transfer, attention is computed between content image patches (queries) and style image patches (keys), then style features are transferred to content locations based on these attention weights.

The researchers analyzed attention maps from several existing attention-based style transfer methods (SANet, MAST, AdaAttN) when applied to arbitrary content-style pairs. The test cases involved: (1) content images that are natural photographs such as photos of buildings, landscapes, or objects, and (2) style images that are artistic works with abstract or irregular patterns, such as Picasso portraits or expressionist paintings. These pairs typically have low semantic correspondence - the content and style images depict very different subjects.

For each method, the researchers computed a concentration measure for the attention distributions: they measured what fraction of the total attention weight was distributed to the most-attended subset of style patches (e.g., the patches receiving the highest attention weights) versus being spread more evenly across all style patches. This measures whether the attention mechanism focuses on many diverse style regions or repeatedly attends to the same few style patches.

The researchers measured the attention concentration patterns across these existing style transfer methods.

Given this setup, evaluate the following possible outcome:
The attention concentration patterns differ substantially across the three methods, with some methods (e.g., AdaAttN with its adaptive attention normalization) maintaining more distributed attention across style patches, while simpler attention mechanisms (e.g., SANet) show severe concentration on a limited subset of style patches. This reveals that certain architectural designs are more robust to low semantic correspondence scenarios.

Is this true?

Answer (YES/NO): NO